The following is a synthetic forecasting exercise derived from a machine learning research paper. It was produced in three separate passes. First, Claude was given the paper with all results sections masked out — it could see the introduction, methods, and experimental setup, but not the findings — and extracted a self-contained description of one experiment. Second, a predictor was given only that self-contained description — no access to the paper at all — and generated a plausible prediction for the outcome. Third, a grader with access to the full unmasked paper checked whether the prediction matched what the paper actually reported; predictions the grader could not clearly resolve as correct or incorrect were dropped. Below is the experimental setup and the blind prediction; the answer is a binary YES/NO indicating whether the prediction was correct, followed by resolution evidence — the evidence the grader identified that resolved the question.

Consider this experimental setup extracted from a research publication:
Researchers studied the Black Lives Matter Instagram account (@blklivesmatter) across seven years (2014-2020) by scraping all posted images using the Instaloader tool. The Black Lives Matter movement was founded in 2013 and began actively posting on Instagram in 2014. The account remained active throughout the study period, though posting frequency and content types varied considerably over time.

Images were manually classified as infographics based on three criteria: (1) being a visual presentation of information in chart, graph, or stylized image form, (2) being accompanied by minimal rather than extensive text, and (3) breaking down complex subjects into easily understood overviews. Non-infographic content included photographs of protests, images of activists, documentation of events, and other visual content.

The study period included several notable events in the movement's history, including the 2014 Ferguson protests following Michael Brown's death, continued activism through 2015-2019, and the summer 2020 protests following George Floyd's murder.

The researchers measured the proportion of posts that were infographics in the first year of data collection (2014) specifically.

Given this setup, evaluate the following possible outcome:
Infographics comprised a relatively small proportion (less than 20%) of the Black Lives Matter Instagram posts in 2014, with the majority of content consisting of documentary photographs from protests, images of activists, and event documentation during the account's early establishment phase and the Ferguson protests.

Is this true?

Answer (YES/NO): YES